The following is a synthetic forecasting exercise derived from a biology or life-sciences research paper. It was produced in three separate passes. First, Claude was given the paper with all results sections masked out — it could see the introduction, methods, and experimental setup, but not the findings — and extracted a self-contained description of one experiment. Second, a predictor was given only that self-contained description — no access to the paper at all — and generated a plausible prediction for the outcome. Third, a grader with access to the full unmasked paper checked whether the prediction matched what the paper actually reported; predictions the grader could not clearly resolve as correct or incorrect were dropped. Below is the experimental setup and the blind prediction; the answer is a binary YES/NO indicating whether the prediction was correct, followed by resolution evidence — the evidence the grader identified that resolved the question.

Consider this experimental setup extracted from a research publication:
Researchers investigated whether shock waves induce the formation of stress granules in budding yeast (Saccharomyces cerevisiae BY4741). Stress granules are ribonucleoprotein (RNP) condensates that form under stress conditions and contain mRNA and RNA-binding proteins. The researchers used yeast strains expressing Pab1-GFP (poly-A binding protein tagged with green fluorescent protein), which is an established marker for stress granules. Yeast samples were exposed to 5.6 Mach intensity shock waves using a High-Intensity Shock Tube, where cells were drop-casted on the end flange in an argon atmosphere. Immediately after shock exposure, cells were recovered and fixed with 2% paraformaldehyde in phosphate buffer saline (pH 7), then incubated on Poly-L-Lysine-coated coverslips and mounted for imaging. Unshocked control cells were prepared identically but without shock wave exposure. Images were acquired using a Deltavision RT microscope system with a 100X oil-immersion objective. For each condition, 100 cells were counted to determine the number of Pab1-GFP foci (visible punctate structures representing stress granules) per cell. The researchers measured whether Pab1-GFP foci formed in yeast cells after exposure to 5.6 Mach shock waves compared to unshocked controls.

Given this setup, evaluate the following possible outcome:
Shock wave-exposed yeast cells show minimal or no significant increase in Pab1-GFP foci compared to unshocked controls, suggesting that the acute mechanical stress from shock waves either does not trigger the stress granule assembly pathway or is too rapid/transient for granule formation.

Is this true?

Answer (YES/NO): NO